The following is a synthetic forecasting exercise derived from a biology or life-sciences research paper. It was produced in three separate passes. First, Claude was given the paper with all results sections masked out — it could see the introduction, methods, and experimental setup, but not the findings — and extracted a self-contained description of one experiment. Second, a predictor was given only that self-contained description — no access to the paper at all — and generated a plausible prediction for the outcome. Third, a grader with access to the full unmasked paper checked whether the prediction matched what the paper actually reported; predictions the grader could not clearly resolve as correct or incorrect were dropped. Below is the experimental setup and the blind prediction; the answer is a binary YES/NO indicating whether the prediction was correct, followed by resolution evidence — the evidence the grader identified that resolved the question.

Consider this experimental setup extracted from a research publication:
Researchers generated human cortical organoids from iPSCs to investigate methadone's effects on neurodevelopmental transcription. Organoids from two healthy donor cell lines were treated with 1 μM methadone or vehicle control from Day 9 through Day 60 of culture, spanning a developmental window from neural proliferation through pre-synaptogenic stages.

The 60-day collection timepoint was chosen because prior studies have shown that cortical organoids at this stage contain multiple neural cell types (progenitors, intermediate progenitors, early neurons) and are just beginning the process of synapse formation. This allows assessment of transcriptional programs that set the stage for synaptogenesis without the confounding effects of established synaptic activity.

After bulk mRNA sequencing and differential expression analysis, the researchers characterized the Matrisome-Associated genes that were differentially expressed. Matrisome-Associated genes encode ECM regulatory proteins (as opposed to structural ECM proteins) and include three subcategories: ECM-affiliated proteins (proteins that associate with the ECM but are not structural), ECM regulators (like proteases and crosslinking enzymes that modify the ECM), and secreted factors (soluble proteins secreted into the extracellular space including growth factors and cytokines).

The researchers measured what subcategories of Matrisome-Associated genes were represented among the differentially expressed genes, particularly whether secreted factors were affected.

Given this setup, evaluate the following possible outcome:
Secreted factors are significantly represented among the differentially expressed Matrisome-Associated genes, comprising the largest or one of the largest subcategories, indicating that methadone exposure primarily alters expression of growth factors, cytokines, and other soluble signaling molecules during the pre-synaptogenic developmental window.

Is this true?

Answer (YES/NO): NO